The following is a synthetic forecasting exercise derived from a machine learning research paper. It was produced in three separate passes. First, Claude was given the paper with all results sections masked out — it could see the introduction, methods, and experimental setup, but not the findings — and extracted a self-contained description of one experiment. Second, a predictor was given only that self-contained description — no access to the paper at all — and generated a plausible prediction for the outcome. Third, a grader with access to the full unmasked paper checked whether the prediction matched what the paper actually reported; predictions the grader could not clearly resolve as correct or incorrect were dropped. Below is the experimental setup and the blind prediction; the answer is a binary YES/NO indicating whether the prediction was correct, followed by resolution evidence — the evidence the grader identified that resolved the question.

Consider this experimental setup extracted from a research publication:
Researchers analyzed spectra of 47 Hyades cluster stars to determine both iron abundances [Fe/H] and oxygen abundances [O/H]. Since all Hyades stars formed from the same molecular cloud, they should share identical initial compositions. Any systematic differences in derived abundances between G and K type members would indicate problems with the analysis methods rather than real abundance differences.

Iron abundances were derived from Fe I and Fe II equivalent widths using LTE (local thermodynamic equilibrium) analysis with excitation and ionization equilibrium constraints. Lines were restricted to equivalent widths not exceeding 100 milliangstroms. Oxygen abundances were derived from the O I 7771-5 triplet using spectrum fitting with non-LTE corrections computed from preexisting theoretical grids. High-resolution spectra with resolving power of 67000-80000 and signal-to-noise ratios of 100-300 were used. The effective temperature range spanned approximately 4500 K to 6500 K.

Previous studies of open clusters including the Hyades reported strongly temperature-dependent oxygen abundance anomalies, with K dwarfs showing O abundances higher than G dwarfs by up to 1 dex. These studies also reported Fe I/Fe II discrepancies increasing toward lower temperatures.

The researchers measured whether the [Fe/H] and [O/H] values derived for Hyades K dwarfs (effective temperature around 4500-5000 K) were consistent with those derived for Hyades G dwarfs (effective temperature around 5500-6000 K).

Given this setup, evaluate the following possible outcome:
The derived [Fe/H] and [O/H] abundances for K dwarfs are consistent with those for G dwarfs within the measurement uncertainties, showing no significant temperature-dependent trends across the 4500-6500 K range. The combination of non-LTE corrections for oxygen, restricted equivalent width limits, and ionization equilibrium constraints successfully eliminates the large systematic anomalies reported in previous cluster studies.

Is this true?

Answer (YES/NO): YES